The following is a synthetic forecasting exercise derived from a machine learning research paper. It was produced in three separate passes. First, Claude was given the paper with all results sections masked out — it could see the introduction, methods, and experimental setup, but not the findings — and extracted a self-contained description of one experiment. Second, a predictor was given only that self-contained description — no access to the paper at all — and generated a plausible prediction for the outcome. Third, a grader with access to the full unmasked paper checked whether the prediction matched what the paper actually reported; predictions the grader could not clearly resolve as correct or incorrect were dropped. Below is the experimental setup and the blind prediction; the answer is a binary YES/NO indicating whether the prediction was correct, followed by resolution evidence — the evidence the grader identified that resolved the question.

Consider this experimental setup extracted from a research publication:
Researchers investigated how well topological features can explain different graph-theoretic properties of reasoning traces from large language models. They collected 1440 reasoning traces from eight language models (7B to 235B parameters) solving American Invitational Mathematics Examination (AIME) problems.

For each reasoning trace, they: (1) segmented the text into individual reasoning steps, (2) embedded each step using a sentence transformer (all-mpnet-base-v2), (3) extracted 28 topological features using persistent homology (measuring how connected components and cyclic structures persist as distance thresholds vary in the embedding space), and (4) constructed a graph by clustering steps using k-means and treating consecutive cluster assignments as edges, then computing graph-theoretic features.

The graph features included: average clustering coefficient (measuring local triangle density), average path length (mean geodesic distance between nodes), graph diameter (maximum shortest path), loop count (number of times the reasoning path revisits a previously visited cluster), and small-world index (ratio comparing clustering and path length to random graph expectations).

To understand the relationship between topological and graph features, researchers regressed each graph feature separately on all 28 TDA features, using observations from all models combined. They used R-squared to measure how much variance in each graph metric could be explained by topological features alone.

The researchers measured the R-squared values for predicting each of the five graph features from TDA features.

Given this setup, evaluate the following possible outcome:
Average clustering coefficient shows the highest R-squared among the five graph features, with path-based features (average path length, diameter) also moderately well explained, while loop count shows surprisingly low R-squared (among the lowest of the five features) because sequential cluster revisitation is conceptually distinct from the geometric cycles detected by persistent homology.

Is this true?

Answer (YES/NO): NO